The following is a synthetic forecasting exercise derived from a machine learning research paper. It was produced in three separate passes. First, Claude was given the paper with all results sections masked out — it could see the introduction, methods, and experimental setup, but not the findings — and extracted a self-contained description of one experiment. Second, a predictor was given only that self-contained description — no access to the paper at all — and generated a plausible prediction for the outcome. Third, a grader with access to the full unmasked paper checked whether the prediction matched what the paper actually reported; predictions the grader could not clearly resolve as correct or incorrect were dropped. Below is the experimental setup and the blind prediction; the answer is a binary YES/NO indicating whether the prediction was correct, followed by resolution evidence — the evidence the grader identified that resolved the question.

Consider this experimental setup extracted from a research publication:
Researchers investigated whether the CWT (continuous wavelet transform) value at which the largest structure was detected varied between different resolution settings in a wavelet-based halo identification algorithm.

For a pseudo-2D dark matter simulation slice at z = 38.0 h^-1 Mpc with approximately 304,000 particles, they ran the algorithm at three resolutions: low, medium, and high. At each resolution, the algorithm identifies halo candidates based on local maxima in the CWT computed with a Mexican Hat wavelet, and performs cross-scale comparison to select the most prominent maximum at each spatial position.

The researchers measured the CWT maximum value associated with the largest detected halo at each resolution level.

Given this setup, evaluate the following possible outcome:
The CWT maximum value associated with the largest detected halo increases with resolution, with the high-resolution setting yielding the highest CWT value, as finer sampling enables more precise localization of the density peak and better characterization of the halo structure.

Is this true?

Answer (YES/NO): NO